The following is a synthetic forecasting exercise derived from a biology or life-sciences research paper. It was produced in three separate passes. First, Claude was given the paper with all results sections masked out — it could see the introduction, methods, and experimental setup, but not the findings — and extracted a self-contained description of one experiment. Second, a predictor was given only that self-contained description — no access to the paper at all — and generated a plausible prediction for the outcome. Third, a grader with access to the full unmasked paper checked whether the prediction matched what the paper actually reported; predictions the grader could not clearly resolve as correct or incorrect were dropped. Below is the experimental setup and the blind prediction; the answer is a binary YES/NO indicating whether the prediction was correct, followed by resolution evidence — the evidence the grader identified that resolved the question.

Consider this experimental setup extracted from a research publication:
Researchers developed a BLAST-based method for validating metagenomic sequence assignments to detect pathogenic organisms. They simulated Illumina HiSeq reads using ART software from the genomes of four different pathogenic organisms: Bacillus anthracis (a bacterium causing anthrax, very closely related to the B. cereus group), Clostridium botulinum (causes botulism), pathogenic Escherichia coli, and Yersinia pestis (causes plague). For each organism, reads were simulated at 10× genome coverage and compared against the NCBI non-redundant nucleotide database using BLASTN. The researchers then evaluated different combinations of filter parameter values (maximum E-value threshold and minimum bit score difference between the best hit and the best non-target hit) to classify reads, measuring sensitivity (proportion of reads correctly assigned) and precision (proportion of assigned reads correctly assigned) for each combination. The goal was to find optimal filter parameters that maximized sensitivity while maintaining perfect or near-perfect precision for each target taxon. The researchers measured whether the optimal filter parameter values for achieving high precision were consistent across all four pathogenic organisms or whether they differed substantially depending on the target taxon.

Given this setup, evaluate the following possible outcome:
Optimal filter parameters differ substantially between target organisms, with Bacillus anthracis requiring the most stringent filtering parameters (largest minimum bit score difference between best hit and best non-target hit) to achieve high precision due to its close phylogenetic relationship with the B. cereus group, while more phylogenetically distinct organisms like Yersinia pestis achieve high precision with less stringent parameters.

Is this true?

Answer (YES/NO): NO